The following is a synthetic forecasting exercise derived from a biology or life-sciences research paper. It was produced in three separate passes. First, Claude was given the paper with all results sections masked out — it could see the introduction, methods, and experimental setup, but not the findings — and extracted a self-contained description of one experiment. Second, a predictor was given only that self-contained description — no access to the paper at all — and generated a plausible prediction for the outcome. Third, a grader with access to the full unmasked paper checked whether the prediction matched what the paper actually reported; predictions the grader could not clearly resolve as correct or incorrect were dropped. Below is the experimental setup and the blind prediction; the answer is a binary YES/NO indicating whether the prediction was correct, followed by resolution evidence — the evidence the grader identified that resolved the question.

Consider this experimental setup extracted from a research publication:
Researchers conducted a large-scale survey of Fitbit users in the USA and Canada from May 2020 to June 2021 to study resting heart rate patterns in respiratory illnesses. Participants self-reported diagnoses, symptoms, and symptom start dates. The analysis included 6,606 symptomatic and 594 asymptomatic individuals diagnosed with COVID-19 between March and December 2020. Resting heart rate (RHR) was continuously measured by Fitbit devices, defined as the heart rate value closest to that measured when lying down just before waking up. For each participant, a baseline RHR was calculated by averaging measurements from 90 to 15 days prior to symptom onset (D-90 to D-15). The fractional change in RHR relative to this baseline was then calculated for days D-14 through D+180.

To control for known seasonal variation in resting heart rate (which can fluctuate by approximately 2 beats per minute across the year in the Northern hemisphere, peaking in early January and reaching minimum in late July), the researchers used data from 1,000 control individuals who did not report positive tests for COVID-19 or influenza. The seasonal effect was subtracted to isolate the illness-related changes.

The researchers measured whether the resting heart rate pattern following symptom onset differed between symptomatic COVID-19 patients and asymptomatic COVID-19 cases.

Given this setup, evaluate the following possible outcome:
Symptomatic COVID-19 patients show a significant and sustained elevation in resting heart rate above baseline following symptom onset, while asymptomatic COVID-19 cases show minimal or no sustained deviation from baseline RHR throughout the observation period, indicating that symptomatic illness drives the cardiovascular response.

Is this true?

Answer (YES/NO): NO